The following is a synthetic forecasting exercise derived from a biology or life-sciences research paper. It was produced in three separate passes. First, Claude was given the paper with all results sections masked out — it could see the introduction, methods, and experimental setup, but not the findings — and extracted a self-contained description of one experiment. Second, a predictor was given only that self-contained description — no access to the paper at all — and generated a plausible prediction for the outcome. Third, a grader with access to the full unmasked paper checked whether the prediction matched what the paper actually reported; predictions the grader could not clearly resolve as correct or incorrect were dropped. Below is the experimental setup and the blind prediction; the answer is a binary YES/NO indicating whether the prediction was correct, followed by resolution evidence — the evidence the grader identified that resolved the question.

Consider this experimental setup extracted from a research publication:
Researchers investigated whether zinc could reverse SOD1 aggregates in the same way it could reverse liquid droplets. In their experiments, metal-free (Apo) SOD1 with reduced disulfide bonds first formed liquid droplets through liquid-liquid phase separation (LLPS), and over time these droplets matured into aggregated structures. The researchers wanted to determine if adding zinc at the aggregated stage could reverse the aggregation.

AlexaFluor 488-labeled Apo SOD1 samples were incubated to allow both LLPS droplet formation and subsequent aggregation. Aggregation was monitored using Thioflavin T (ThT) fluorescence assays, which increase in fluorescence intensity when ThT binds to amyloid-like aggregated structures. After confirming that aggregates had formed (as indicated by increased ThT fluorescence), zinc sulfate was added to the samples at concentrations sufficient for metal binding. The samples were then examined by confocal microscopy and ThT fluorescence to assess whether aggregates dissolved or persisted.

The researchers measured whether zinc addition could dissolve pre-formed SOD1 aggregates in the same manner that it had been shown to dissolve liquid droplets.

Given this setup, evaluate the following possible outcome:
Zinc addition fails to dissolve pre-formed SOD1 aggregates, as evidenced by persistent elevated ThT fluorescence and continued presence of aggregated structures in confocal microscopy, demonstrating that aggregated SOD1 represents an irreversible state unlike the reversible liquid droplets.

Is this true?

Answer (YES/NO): YES